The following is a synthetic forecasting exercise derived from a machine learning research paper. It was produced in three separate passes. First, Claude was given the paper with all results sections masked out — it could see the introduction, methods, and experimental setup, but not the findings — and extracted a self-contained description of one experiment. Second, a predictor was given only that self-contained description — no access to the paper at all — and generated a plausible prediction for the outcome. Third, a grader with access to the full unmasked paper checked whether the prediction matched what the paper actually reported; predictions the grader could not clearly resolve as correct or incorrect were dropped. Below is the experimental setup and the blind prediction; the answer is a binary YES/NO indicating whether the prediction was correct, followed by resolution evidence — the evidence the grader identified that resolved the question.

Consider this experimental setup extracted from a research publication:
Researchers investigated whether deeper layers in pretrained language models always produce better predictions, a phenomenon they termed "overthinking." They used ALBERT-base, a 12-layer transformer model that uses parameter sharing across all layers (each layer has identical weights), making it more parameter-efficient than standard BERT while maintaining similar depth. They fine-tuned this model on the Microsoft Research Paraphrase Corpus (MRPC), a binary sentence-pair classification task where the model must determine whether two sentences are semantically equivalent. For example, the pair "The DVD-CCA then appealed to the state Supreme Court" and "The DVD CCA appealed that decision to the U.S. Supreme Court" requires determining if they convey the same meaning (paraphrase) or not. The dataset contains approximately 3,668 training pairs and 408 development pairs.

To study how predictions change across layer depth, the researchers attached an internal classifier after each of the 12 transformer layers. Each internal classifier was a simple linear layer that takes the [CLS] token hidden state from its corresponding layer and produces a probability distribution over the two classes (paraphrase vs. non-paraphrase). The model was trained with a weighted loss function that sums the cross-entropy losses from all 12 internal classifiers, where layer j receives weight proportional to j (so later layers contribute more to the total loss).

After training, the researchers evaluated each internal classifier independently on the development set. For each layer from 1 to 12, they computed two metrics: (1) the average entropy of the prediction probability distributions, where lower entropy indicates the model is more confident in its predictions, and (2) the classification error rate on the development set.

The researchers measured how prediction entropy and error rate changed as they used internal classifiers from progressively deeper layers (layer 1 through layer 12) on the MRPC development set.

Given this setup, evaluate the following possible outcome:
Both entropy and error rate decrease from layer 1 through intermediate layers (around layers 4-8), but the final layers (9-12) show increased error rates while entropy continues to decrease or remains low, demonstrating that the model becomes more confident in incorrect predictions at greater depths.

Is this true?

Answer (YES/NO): NO